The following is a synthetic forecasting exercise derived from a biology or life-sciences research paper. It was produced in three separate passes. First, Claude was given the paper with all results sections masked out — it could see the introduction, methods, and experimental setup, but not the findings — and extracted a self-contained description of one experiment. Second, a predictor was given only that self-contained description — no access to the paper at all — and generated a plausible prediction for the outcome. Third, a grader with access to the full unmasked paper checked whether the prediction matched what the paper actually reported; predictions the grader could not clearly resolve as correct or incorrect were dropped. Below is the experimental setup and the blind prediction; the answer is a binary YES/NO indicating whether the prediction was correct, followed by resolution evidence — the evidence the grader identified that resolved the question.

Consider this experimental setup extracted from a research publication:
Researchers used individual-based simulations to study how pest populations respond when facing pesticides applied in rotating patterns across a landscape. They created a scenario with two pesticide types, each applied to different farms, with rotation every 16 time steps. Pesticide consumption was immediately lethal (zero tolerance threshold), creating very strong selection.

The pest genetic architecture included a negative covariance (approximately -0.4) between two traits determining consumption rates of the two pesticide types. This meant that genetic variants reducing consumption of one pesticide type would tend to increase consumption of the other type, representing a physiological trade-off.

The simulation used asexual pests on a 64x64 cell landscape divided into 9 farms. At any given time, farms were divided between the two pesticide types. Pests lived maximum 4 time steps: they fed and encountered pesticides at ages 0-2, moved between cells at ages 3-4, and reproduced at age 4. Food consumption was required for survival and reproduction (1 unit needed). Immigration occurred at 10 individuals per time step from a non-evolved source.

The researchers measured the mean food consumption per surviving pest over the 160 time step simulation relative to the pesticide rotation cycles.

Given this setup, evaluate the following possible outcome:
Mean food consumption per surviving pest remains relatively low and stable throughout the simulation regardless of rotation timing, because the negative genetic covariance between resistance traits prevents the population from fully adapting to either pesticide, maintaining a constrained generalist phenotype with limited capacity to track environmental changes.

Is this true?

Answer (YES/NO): NO